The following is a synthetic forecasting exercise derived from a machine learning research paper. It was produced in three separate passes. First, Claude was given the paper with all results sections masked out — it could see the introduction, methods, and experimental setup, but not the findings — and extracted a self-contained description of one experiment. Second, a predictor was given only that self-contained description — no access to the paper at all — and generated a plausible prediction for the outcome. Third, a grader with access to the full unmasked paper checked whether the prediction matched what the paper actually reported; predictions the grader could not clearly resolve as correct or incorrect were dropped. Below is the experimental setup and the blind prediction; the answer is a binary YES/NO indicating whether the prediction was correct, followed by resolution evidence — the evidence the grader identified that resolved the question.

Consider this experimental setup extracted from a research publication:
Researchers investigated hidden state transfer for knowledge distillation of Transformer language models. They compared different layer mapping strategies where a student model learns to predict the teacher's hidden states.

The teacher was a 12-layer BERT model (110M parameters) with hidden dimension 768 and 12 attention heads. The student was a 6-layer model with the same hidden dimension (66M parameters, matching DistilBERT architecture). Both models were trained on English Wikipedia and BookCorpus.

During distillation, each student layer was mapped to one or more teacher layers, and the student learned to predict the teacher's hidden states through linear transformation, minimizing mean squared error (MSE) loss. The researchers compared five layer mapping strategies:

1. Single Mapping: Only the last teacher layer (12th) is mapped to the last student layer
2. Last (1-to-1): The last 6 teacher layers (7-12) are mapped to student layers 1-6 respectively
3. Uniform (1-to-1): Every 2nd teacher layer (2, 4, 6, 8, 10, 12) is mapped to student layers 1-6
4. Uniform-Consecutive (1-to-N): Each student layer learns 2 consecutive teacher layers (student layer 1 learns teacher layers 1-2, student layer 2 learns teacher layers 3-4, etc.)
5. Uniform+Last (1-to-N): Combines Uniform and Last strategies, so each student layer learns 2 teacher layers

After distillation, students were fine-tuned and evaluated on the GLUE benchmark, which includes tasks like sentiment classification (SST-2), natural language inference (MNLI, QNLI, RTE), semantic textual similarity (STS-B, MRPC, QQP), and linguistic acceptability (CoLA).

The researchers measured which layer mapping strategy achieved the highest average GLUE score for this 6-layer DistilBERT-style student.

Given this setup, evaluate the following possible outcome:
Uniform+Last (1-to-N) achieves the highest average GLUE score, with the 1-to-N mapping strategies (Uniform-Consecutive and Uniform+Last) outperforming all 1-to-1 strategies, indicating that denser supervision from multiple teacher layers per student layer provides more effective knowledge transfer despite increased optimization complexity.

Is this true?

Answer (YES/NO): NO